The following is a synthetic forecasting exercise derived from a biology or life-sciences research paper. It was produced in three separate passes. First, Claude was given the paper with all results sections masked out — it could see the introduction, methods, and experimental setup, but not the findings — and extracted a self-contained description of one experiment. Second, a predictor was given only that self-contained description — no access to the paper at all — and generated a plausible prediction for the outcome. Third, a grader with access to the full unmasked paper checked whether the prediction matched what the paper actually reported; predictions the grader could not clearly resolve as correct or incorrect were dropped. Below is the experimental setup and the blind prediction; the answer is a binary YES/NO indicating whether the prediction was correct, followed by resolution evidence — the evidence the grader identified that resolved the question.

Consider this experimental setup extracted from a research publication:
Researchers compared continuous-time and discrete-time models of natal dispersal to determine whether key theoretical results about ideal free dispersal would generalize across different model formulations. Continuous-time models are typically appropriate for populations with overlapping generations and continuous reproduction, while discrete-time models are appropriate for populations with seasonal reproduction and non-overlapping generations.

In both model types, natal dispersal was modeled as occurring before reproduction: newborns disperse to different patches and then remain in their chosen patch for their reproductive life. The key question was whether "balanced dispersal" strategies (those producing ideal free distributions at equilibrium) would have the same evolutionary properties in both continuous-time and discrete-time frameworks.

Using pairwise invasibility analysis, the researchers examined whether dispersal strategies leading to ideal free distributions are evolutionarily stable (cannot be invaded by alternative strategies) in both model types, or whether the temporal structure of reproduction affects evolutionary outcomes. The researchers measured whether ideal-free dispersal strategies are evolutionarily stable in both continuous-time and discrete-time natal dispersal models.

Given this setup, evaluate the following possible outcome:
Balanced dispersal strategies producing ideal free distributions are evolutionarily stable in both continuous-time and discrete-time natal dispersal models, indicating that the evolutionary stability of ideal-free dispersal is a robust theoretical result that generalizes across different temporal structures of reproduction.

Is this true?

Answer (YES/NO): YES